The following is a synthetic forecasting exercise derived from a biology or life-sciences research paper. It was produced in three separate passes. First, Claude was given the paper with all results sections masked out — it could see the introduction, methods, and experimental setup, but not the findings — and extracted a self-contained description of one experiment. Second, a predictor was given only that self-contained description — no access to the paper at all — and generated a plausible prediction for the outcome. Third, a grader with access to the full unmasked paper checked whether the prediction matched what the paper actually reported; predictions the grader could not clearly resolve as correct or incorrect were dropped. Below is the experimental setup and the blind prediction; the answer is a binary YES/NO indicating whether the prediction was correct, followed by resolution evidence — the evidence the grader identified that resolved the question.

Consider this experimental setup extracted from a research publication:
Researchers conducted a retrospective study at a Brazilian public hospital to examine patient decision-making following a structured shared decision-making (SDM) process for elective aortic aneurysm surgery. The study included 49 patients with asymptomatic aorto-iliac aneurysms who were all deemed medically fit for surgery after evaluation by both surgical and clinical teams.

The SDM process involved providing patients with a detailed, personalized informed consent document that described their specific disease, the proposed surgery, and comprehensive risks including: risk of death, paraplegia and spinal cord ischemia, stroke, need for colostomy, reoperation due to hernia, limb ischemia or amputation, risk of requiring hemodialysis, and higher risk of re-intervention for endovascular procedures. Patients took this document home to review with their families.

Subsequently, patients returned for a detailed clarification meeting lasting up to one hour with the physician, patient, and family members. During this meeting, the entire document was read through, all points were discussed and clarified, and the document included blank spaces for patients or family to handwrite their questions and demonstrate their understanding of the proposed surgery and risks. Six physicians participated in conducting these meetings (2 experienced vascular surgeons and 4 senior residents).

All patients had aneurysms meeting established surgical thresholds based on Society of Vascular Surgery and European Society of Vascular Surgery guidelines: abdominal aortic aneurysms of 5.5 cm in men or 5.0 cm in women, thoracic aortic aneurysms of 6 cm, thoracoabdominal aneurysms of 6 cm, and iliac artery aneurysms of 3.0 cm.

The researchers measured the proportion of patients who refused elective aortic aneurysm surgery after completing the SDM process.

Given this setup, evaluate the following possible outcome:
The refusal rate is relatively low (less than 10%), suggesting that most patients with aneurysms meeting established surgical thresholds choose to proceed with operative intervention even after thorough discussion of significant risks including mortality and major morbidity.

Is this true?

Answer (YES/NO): NO